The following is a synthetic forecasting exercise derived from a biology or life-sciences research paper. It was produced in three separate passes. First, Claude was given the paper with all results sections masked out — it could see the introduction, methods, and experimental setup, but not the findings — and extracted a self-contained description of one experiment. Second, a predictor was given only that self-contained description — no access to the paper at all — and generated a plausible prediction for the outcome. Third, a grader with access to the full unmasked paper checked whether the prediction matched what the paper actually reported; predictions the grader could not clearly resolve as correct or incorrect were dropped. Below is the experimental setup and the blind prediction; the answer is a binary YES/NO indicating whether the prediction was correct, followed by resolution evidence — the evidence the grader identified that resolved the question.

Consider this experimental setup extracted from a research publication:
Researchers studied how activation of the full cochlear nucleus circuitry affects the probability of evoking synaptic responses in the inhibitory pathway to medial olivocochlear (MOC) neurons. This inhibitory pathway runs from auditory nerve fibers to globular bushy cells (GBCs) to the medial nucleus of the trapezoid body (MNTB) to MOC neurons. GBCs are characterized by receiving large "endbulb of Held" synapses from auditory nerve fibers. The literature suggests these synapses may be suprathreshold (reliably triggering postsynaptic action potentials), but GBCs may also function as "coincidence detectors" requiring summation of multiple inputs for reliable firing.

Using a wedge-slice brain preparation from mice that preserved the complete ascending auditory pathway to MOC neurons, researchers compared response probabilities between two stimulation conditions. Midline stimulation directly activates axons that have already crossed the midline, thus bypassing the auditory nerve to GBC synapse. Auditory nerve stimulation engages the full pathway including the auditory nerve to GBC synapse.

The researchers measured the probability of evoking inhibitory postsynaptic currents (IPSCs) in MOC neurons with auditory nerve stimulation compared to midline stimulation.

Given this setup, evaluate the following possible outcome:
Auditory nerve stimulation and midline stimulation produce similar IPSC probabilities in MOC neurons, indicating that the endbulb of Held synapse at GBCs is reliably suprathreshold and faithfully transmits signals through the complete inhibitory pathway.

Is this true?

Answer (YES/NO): NO